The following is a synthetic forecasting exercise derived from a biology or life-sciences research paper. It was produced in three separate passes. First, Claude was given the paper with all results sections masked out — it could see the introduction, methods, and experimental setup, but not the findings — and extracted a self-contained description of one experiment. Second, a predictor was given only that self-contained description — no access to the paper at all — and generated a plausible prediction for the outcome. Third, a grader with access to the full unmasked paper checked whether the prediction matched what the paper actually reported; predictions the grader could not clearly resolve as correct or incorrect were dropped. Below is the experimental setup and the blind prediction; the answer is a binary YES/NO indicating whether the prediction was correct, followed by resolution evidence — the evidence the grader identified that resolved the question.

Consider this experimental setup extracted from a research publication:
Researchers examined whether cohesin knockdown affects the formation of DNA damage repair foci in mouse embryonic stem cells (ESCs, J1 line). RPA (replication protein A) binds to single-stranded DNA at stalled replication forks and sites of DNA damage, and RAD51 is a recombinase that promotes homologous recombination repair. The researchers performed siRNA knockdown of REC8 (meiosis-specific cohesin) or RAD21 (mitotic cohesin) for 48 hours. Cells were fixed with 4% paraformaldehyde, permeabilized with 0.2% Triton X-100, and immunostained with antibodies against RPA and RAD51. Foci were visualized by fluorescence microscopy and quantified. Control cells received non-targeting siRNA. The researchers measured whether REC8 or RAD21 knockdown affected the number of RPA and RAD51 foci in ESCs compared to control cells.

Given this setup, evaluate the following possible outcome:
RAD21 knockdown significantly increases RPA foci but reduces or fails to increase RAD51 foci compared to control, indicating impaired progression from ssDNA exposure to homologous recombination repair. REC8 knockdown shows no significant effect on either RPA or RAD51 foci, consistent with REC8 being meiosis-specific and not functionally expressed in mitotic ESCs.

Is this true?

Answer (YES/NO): NO